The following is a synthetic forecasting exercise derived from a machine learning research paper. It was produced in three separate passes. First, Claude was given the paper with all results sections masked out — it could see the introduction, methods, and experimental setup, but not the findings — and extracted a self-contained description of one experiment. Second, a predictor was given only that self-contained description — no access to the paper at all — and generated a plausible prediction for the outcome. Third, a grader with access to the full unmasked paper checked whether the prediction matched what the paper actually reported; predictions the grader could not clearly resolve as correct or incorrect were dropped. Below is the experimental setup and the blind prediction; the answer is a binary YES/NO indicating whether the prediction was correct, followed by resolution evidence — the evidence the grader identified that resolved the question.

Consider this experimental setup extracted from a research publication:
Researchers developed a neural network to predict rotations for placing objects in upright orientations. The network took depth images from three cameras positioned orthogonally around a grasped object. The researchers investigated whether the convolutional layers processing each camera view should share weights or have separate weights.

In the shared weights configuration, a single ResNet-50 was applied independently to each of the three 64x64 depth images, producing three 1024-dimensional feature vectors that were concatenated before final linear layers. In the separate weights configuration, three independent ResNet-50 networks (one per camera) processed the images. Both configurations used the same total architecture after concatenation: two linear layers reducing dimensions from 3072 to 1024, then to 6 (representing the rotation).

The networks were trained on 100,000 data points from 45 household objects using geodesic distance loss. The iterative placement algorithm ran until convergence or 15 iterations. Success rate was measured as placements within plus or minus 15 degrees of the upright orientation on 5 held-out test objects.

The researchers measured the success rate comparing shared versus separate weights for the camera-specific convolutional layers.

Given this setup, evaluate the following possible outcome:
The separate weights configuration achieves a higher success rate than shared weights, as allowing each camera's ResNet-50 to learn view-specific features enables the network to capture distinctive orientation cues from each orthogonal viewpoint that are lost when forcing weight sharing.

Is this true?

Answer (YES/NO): NO